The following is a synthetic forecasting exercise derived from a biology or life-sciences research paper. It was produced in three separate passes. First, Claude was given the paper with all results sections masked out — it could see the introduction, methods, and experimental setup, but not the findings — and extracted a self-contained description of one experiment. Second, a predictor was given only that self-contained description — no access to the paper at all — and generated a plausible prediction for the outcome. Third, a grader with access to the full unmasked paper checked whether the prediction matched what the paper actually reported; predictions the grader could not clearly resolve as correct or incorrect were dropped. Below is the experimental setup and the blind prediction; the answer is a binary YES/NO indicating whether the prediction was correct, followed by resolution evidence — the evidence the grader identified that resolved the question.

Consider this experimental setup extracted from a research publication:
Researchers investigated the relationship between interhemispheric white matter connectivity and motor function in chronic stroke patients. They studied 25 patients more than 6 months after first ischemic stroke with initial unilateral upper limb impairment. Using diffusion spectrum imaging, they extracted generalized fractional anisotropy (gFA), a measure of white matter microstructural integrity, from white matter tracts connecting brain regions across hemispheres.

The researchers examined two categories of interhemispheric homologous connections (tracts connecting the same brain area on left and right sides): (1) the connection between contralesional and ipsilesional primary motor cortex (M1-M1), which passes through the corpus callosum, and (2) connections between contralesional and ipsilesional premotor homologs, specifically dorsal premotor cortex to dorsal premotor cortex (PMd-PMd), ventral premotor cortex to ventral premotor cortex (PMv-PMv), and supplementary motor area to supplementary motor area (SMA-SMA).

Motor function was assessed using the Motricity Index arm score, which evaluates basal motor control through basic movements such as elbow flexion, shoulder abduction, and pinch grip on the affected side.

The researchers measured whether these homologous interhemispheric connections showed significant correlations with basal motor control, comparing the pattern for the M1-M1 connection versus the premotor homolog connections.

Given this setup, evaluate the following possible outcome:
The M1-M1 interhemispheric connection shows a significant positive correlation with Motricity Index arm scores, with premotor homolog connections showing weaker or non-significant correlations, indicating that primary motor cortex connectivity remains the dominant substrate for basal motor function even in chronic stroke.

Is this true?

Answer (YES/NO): YES